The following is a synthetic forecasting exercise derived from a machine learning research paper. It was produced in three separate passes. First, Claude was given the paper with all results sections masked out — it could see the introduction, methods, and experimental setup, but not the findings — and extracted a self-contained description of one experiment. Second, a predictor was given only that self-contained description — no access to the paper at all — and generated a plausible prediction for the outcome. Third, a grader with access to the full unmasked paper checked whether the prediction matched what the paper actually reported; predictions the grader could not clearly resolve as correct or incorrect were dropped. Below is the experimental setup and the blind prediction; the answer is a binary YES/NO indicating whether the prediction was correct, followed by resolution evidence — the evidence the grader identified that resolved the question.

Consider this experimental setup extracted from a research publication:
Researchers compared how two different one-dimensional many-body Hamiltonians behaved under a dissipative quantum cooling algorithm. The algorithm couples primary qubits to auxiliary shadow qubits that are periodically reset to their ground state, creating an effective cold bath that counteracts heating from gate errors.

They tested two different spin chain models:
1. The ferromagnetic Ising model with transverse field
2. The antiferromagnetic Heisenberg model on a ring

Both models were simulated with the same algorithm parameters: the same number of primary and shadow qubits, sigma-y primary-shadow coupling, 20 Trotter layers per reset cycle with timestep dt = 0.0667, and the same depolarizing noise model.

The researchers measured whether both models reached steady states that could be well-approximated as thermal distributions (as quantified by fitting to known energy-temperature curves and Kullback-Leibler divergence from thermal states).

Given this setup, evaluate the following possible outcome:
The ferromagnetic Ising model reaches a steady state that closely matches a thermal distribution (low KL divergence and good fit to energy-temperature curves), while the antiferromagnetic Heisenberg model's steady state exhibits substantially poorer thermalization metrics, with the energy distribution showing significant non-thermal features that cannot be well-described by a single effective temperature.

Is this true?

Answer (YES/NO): NO